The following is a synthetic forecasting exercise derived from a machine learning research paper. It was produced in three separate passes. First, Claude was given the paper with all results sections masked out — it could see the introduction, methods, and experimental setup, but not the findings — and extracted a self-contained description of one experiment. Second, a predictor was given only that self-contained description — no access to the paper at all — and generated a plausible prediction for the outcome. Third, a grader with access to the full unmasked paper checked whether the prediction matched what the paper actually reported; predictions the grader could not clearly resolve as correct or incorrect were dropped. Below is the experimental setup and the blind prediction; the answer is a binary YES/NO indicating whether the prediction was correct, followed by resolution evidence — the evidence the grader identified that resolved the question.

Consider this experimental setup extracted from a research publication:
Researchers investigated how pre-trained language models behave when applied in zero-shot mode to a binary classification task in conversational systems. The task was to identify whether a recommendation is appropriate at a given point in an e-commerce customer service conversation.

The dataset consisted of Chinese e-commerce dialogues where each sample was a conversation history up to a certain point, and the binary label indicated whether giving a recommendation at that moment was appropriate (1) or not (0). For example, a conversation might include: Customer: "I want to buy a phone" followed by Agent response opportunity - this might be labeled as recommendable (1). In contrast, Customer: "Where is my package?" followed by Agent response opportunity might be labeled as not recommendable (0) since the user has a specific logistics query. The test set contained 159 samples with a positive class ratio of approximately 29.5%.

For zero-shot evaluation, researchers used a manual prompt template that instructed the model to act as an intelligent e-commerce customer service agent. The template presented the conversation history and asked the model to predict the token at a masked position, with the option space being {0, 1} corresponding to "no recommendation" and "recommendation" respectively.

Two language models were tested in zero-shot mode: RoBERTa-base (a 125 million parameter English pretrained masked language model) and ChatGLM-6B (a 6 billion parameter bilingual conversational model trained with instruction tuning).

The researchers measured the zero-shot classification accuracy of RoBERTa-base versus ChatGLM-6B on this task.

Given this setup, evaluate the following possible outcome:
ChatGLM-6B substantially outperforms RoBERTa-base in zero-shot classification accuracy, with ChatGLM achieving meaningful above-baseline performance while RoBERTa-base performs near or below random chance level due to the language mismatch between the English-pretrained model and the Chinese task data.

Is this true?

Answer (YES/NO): NO